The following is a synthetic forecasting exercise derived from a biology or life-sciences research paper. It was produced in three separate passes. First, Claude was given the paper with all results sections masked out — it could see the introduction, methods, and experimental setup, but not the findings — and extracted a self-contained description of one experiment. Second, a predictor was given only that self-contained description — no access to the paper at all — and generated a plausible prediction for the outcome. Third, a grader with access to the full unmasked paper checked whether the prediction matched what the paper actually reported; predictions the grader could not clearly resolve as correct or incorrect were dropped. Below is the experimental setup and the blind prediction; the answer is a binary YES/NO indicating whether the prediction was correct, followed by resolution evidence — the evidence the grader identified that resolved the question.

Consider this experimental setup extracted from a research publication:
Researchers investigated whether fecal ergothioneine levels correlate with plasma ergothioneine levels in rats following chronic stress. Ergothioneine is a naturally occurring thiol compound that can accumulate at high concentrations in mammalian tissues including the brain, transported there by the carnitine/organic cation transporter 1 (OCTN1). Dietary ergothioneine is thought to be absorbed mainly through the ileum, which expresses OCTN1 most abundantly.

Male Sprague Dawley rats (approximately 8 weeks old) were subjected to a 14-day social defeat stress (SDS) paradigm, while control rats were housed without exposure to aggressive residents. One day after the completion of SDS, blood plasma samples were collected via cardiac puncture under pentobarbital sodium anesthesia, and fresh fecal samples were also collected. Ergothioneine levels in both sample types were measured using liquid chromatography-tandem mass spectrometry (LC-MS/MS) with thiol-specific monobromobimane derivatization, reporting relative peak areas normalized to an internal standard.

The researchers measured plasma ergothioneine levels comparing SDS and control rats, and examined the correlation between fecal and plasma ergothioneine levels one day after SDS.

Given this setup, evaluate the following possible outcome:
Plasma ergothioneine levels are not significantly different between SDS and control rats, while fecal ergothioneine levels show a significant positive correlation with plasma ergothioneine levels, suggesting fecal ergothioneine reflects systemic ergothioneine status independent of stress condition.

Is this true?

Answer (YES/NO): NO